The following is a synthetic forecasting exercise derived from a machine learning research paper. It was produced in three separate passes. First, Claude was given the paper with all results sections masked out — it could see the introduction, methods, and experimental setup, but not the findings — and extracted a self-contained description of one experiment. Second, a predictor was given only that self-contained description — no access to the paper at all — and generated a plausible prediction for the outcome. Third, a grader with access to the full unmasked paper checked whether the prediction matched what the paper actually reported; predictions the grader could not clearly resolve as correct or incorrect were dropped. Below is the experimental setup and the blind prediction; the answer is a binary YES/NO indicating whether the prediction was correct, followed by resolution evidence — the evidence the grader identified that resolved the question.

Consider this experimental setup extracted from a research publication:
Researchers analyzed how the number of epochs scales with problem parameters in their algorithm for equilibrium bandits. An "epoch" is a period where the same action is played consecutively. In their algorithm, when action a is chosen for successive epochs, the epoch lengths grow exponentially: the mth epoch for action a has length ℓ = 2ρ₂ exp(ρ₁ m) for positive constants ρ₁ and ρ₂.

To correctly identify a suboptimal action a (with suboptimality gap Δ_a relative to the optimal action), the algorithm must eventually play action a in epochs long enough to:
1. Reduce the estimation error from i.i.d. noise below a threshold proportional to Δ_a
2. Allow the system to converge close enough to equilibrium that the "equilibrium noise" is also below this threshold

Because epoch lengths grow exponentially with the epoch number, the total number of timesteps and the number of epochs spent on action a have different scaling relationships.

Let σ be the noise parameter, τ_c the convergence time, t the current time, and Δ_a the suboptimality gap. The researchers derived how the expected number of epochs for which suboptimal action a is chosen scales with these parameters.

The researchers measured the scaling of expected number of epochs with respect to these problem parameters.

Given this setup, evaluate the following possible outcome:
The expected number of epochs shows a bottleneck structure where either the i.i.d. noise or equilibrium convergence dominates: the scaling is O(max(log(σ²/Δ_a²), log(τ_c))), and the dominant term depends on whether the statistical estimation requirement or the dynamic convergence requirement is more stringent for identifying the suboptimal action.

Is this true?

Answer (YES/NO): NO